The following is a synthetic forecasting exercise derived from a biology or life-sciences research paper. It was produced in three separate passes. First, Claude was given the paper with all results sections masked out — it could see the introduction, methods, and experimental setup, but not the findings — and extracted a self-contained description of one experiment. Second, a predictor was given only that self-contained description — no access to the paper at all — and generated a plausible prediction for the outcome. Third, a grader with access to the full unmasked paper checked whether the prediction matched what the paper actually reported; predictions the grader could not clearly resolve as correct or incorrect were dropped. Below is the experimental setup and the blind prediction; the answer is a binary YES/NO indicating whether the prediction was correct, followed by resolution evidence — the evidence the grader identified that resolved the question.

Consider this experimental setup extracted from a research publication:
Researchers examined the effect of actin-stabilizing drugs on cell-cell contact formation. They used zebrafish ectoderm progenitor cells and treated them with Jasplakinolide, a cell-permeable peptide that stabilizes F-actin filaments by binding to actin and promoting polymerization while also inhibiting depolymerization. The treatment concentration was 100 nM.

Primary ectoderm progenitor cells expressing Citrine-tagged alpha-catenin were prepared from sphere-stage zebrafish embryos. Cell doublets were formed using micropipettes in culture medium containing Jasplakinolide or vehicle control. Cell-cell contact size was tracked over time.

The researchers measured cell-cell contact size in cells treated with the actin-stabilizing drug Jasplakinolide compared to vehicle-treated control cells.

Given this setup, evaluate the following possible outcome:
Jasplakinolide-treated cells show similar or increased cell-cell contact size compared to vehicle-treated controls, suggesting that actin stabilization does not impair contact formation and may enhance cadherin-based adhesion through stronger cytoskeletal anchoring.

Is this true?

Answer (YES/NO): NO